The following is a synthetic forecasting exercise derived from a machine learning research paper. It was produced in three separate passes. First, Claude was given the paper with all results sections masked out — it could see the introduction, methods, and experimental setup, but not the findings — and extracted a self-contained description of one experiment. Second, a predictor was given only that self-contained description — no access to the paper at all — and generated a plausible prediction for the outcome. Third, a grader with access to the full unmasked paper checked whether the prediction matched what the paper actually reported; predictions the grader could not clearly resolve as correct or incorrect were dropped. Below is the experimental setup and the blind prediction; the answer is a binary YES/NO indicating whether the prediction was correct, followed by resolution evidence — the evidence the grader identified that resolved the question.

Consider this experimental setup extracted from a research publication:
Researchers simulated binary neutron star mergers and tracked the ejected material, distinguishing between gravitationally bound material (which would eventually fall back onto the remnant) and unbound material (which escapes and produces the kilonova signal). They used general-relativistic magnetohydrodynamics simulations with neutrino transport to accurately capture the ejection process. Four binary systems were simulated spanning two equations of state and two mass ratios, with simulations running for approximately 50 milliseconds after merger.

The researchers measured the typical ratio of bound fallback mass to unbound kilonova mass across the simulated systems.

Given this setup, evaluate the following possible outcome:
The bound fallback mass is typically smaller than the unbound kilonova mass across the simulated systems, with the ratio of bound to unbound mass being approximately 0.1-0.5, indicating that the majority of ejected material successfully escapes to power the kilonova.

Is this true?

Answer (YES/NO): NO